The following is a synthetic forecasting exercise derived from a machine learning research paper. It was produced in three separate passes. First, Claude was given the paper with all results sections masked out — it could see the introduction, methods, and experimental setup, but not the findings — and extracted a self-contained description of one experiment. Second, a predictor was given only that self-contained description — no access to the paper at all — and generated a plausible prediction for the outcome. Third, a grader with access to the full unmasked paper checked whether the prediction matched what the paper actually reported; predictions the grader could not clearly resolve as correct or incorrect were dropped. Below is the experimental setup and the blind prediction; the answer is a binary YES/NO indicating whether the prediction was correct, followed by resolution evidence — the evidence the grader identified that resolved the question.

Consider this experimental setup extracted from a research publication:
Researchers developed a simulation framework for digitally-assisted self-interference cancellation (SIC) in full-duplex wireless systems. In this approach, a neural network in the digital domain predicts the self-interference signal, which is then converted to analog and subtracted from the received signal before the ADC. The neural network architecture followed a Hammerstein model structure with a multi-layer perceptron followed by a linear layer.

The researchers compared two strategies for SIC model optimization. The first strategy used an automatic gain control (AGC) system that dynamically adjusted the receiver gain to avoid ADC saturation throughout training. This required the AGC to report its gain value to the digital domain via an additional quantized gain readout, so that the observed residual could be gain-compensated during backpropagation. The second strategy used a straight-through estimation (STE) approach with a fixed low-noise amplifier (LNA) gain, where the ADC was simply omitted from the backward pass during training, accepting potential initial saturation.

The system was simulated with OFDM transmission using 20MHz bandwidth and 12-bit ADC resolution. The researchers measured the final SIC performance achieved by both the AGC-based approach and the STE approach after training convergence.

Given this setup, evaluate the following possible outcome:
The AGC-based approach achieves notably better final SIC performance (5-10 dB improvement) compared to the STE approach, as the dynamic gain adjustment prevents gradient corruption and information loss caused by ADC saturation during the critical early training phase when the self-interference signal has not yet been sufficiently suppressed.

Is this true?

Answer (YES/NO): NO